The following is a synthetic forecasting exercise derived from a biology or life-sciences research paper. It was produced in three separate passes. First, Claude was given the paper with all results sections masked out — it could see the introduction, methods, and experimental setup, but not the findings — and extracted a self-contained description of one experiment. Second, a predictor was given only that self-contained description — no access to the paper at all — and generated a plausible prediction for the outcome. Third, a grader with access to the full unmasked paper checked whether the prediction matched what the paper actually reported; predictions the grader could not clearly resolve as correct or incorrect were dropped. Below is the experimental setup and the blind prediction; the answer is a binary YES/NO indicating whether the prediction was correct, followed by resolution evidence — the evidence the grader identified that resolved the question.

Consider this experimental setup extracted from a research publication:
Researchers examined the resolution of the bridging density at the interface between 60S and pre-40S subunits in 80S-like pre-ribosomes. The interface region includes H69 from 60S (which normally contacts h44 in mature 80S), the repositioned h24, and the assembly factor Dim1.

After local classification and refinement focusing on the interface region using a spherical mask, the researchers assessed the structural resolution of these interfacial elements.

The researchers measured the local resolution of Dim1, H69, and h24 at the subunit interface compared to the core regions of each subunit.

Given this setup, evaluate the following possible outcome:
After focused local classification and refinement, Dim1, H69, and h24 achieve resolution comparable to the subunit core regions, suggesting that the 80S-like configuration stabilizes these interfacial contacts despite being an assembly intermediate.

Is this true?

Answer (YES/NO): NO